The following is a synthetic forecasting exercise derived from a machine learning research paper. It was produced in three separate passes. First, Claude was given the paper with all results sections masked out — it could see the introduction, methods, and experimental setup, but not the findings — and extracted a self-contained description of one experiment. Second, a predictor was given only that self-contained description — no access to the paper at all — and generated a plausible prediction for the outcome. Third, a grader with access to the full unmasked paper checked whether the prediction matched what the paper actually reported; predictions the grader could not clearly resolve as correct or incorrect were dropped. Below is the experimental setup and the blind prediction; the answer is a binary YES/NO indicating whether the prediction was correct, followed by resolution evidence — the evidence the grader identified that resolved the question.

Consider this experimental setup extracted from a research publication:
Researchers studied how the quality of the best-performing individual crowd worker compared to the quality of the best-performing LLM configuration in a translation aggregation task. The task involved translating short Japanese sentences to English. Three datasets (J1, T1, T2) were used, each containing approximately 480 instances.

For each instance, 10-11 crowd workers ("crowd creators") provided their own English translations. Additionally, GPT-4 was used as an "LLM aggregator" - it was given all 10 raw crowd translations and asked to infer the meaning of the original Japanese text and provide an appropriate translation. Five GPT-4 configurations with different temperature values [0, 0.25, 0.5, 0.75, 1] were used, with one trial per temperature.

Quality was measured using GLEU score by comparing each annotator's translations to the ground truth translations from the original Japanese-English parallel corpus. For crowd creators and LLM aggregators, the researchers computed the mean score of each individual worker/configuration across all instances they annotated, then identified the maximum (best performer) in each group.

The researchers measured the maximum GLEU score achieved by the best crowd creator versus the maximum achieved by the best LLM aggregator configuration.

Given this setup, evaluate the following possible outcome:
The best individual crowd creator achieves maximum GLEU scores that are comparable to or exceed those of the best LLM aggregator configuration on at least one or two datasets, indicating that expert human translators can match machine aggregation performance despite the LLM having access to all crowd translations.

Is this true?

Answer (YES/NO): YES